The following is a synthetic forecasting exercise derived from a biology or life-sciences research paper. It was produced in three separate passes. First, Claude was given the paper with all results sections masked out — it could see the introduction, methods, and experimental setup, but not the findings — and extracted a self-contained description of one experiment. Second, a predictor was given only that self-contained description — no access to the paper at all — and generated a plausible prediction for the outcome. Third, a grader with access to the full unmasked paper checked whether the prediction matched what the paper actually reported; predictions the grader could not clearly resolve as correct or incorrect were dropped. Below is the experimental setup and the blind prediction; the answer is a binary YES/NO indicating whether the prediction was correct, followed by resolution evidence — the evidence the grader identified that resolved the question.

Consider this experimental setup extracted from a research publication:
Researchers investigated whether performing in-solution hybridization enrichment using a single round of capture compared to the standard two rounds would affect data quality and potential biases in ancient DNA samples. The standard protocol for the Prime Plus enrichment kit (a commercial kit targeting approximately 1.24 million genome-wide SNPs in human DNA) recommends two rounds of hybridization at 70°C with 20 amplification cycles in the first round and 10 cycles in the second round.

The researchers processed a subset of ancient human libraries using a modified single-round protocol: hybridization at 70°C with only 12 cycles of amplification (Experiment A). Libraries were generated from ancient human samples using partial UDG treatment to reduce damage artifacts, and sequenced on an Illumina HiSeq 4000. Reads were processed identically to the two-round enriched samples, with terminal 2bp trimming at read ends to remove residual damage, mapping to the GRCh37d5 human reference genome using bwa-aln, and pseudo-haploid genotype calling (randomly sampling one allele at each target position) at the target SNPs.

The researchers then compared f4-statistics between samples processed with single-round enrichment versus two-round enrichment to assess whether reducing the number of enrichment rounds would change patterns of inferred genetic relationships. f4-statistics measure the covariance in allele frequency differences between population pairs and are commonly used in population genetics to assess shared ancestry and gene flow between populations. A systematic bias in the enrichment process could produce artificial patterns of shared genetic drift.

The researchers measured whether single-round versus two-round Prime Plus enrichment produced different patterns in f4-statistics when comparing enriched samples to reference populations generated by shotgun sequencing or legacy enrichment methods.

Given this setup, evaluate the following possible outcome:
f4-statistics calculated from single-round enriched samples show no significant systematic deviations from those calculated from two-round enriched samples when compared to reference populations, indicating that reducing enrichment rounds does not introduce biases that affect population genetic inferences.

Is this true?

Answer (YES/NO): NO